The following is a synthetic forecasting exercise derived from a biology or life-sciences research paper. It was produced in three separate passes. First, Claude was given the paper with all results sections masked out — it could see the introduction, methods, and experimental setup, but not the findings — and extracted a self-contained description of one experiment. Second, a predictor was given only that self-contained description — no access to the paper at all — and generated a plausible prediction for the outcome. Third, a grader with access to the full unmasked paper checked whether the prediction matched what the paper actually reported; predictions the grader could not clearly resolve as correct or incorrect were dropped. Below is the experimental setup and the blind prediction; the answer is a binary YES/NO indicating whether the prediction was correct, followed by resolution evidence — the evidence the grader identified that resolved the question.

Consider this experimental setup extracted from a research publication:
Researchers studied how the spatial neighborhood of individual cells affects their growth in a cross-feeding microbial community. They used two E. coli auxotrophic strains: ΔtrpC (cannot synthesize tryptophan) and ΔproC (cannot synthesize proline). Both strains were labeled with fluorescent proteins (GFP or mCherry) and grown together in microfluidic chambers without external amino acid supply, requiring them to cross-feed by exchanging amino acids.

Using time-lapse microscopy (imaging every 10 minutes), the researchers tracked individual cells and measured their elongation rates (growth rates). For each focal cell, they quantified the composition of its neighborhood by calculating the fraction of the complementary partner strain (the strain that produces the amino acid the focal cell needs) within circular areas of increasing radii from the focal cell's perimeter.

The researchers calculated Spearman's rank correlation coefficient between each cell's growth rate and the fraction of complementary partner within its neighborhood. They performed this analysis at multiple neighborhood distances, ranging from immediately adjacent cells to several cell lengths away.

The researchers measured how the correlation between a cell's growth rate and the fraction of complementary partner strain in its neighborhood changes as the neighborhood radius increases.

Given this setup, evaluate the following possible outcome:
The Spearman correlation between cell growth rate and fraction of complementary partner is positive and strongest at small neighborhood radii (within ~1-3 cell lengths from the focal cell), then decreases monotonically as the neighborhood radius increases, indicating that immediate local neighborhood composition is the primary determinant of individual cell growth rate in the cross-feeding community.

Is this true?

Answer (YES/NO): NO